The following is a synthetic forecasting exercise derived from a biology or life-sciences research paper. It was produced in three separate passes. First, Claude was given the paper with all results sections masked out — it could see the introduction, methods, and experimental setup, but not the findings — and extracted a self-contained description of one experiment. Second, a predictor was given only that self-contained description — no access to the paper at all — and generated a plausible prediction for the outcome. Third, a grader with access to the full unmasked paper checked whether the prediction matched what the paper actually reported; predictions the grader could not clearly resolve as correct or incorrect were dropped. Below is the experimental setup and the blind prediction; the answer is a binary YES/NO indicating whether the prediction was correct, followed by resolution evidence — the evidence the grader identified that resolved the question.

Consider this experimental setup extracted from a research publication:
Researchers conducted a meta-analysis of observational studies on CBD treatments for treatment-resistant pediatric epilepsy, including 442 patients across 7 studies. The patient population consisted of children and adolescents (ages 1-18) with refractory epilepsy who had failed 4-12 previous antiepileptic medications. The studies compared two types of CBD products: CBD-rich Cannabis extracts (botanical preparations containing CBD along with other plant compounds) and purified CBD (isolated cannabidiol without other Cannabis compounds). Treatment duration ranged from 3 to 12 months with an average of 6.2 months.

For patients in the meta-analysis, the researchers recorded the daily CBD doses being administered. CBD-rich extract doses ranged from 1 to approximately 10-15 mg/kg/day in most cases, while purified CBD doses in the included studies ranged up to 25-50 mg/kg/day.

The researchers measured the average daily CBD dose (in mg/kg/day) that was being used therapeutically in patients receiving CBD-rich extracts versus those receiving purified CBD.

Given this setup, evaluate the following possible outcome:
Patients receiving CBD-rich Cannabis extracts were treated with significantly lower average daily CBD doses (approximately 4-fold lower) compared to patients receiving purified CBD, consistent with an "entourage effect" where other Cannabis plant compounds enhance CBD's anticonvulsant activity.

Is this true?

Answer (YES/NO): NO